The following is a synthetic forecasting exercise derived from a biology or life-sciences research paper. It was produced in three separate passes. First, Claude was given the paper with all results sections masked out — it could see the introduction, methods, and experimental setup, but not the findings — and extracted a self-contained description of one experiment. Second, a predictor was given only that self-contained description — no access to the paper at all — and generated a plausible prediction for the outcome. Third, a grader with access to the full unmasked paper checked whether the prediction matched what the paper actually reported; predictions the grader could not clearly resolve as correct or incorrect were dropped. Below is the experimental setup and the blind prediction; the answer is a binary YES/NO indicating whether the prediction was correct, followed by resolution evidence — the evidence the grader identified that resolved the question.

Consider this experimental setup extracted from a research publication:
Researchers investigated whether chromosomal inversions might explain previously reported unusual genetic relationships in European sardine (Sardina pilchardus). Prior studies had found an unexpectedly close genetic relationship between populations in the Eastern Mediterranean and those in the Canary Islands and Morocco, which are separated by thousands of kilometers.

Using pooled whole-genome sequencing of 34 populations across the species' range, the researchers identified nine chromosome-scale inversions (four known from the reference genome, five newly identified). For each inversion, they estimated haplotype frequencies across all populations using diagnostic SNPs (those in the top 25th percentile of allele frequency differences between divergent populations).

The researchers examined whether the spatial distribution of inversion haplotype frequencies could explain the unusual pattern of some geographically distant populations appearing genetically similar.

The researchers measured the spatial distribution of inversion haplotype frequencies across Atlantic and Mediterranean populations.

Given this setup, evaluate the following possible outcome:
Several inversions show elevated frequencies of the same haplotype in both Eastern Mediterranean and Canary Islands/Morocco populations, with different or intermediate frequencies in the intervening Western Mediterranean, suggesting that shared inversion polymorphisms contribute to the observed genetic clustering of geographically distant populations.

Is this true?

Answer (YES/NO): NO